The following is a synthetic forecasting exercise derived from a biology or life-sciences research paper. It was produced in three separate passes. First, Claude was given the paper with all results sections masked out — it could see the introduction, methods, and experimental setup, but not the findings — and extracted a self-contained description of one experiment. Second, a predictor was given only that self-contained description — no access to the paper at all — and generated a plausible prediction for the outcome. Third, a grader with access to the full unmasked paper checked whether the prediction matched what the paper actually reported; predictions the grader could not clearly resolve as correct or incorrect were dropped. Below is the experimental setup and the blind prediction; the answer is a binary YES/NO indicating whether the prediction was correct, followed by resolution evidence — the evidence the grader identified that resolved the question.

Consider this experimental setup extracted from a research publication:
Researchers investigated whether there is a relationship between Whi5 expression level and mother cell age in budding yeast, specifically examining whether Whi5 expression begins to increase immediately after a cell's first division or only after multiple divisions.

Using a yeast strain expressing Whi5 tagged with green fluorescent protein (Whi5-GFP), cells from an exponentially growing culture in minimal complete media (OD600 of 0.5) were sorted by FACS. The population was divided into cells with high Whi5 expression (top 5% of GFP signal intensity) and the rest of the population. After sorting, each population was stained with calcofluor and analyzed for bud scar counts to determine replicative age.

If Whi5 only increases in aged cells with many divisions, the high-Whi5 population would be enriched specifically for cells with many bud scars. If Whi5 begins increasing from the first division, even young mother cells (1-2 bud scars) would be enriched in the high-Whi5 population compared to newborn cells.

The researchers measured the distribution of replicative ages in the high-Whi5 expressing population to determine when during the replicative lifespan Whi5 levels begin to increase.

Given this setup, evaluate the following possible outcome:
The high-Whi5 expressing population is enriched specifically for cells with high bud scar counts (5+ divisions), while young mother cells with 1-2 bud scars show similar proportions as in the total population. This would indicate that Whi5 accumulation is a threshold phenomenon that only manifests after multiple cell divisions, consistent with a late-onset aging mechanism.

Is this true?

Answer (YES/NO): NO